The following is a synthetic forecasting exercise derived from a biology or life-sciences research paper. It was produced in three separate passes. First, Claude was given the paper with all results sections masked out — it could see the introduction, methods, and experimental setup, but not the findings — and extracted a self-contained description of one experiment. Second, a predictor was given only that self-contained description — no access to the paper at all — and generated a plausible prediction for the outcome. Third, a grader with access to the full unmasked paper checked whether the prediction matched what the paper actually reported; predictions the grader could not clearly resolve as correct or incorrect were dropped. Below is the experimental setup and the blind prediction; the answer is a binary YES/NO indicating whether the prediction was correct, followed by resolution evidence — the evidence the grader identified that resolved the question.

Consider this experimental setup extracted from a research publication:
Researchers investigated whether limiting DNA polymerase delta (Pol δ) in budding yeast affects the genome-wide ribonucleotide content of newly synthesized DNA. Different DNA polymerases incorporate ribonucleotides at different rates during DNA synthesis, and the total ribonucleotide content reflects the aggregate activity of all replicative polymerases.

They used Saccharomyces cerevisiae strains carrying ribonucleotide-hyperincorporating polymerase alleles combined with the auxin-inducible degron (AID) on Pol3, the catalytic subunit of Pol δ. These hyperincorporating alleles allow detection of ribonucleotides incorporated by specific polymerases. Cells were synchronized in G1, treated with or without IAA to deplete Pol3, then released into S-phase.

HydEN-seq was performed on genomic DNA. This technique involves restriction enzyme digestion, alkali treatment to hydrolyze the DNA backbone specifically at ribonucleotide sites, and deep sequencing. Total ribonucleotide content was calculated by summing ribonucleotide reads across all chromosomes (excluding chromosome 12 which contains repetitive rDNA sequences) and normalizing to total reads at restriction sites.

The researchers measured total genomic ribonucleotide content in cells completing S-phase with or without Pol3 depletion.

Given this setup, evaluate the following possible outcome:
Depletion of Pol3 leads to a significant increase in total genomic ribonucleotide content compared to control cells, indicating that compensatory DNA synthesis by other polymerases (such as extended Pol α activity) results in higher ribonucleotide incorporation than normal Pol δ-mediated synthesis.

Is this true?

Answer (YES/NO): NO